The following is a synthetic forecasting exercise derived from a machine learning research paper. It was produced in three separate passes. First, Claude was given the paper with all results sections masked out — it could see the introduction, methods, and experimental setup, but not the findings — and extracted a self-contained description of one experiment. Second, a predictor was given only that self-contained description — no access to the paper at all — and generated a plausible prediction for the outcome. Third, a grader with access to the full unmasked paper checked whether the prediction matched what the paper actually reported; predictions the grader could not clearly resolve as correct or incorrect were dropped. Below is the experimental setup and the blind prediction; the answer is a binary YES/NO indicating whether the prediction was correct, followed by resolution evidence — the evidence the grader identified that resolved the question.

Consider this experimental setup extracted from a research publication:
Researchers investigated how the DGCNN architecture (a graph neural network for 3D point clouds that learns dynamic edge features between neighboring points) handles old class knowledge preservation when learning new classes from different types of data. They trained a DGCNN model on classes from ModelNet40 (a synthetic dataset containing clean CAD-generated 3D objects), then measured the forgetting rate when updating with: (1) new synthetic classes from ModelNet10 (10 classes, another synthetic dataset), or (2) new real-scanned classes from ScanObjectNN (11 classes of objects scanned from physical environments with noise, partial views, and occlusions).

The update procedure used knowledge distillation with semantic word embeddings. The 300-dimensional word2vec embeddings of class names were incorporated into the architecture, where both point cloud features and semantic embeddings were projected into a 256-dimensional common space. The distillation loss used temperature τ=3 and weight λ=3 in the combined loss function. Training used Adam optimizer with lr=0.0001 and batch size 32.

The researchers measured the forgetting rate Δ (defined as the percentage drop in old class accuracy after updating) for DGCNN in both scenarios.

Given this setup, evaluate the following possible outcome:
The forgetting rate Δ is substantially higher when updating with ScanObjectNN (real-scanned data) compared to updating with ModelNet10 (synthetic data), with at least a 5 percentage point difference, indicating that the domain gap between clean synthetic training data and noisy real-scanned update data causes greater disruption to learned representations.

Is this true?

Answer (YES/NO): YES